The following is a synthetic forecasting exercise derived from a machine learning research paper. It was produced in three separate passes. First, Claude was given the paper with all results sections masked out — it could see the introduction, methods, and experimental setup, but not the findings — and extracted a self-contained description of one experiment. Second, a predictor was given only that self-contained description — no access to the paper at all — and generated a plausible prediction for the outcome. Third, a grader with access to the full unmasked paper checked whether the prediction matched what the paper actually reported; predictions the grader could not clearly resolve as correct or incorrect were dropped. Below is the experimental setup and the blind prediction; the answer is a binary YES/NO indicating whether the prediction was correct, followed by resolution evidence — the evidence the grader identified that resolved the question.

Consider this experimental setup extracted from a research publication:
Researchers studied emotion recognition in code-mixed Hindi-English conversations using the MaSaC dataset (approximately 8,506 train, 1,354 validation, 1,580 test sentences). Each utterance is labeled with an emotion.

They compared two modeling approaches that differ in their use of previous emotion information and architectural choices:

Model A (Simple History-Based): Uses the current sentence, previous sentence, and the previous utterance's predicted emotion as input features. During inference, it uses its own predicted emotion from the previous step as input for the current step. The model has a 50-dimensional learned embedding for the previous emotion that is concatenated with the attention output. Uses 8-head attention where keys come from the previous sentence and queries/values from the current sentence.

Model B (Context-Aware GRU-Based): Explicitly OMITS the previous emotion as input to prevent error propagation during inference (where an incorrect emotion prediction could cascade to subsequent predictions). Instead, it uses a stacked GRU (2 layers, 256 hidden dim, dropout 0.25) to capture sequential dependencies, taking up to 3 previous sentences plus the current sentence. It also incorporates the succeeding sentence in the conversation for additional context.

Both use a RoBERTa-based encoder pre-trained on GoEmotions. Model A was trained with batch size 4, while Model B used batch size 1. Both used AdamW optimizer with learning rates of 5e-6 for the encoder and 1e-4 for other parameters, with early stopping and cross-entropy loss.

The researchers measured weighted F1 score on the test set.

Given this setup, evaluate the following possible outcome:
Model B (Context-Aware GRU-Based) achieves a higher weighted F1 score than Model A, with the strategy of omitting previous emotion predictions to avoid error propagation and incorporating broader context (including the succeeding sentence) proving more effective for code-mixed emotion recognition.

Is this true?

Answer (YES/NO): YES